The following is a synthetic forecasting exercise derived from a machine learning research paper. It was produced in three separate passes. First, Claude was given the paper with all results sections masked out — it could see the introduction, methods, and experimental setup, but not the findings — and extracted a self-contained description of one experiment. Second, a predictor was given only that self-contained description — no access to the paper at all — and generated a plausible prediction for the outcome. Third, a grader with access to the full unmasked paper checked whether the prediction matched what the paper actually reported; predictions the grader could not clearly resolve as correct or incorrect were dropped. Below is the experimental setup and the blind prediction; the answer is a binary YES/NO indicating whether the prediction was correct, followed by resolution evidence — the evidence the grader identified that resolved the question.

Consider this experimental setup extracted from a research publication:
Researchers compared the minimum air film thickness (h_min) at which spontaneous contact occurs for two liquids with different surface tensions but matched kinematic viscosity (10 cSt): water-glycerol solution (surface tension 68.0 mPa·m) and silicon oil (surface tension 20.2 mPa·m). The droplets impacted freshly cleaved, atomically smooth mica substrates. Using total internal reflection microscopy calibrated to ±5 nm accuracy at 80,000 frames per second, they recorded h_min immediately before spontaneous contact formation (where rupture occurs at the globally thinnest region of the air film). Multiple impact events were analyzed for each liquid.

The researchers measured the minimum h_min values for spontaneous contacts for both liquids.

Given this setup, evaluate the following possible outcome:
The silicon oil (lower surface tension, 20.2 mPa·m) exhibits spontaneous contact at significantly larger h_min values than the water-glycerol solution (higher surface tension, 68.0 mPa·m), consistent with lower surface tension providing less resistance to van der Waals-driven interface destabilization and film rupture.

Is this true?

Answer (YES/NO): NO